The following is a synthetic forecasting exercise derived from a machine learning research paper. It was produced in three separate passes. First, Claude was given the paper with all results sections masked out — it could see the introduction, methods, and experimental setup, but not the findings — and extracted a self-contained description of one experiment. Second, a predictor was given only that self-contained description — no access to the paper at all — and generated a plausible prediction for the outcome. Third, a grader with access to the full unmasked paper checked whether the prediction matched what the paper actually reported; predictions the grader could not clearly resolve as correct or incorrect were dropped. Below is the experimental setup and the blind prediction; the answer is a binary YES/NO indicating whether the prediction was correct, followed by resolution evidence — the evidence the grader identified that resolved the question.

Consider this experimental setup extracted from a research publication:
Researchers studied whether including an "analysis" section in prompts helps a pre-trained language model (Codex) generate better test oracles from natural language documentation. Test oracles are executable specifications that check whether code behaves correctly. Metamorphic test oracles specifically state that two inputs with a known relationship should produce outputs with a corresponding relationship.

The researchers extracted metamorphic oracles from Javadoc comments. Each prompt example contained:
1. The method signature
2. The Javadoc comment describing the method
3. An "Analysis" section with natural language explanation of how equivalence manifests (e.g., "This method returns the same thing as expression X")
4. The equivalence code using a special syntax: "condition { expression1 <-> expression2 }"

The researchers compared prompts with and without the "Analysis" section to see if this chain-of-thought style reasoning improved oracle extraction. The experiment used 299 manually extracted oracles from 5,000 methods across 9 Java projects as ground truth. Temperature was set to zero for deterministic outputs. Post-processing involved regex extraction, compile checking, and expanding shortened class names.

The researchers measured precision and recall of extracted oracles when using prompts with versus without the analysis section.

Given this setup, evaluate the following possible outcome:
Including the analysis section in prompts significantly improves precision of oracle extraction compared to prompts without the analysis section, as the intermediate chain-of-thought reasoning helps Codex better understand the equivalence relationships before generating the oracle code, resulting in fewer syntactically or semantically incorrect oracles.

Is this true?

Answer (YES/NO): NO